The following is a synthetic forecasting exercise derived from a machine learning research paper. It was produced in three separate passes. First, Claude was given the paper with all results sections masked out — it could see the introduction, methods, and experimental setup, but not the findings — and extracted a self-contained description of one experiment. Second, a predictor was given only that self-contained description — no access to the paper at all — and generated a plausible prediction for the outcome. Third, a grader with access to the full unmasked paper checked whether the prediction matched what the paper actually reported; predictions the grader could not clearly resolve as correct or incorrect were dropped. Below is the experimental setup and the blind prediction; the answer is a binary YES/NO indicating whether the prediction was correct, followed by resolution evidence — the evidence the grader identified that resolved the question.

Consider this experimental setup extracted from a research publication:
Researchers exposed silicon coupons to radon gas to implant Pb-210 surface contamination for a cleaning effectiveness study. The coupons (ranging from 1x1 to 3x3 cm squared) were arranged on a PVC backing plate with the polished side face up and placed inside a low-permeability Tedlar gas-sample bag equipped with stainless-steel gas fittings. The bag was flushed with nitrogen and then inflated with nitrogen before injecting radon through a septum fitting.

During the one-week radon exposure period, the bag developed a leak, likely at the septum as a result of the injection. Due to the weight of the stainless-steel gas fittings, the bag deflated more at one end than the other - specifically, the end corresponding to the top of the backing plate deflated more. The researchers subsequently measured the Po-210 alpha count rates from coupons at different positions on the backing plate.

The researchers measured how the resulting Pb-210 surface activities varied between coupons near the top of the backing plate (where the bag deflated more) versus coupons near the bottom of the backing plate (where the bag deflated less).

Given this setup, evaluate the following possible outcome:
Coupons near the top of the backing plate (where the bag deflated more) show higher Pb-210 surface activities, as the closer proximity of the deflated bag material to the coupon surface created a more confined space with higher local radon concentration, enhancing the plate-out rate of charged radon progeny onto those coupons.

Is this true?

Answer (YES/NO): NO